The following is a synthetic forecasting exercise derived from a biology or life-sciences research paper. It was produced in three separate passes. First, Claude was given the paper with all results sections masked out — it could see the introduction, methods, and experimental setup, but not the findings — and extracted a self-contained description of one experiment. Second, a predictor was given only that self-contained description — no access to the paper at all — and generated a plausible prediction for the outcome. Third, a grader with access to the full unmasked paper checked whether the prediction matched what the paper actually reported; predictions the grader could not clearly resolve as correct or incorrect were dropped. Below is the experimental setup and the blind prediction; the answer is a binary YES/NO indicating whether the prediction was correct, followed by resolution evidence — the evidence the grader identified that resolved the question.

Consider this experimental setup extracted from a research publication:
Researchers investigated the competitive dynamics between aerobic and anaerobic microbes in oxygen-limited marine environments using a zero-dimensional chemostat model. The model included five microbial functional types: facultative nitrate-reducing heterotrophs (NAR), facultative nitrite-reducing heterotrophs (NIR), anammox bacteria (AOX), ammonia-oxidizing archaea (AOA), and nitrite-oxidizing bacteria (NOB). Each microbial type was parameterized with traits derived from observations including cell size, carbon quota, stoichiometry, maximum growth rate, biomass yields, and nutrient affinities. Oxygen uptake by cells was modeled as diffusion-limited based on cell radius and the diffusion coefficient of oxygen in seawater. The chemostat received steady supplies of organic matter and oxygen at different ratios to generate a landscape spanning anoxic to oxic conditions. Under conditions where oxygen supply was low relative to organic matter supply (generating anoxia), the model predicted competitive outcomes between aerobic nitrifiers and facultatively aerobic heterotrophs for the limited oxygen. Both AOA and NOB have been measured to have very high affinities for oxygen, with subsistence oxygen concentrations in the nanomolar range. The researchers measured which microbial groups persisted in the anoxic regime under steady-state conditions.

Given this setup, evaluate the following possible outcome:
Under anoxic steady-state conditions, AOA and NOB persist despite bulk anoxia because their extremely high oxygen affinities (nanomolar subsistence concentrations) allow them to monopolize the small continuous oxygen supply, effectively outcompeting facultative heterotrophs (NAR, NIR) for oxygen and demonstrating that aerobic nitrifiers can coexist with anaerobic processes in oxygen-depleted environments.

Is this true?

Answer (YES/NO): NO